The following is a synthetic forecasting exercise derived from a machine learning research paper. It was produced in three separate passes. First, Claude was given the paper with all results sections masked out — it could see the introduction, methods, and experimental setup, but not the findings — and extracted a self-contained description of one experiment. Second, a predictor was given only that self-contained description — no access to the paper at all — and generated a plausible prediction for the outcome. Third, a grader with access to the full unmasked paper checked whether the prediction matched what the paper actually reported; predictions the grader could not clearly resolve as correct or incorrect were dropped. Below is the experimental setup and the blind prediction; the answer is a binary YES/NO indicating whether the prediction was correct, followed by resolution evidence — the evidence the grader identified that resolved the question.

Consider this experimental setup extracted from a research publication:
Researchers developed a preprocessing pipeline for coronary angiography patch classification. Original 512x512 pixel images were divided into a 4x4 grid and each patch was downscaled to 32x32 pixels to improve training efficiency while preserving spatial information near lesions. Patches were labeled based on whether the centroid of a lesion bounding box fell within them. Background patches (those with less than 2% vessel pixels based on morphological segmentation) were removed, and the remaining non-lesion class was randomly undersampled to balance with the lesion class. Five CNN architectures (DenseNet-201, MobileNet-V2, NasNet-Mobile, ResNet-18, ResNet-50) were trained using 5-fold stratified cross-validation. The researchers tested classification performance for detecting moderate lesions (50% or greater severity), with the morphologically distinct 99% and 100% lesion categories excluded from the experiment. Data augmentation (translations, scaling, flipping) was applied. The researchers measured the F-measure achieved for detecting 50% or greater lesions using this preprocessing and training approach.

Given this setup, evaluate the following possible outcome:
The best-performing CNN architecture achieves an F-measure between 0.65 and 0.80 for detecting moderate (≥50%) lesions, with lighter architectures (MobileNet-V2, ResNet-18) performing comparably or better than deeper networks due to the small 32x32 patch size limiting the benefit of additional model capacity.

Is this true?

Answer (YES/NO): NO